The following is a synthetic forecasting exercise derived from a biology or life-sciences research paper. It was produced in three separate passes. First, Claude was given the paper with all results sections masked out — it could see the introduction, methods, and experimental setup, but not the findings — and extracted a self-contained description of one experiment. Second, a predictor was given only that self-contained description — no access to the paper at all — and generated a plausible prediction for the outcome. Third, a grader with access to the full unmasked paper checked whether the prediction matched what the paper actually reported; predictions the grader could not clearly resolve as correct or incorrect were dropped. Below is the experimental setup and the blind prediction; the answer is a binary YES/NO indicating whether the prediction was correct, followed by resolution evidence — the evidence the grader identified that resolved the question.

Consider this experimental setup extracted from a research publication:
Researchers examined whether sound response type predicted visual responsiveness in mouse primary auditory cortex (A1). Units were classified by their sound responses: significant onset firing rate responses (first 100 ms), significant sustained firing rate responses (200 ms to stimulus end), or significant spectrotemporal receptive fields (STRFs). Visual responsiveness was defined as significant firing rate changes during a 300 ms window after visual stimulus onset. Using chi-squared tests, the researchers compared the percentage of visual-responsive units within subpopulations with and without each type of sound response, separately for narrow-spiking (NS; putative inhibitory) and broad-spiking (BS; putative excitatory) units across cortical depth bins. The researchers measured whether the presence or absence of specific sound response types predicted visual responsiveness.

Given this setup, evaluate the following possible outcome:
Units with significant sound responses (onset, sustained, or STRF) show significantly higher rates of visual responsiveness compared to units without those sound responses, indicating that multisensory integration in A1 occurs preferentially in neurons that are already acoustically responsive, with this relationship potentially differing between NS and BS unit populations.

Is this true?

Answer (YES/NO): NO